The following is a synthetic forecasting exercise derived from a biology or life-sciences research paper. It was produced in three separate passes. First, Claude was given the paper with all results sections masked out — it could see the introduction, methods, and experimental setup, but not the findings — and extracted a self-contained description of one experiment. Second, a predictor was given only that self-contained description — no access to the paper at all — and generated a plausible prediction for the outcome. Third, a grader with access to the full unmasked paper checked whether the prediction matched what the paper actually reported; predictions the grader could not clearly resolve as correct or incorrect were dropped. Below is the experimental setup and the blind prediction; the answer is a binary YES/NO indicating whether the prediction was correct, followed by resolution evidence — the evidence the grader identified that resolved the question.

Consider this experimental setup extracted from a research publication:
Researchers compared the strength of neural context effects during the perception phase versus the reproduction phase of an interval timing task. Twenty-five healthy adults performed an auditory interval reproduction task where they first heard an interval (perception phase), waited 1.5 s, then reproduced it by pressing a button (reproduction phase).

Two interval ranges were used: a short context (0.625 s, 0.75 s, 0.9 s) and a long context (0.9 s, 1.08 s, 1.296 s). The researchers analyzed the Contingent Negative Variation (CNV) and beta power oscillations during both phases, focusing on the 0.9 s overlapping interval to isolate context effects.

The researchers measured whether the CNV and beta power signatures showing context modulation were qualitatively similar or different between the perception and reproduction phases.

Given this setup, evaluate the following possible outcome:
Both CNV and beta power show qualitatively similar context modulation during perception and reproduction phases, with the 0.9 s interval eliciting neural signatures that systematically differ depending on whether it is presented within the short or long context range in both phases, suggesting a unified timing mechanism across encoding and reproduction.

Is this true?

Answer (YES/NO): YES